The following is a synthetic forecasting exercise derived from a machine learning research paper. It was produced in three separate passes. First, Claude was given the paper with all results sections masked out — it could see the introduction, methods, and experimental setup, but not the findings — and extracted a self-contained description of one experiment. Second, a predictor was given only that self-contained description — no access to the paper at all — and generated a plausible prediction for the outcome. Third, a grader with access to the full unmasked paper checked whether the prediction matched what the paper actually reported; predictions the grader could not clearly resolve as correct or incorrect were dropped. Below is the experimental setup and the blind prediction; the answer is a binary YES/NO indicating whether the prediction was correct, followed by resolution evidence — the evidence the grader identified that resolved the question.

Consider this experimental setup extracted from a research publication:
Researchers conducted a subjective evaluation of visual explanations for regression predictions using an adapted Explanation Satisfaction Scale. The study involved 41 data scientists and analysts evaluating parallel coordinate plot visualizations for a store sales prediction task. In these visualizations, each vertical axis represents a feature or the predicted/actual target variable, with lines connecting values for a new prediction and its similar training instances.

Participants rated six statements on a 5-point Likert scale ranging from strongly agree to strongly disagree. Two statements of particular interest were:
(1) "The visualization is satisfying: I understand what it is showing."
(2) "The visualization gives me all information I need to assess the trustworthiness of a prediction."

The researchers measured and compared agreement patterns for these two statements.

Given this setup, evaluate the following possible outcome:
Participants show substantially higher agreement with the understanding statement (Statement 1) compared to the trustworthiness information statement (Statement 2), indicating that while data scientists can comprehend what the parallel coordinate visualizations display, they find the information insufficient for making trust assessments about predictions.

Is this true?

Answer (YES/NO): YES